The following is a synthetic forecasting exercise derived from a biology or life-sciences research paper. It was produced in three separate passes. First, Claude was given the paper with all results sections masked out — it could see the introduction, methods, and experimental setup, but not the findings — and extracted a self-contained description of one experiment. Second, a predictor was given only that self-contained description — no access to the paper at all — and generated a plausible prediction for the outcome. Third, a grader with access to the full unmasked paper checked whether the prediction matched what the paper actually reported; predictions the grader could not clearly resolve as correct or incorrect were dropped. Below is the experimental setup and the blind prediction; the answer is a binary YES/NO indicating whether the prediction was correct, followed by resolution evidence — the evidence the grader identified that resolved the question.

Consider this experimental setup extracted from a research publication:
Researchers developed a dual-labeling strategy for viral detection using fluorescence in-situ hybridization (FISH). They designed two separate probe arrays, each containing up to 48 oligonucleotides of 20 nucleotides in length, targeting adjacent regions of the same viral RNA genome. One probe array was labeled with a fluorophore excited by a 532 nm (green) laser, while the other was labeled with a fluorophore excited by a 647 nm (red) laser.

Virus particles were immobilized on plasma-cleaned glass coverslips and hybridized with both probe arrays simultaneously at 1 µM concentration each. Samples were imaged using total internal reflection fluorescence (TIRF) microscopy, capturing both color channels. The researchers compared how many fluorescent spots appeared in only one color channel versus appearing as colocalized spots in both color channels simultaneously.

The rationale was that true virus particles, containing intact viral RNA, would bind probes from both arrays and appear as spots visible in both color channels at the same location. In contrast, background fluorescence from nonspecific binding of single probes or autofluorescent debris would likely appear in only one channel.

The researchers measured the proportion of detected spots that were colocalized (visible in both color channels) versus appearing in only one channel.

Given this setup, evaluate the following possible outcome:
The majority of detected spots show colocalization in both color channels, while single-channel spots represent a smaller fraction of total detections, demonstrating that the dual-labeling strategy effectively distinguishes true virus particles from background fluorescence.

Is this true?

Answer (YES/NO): YES